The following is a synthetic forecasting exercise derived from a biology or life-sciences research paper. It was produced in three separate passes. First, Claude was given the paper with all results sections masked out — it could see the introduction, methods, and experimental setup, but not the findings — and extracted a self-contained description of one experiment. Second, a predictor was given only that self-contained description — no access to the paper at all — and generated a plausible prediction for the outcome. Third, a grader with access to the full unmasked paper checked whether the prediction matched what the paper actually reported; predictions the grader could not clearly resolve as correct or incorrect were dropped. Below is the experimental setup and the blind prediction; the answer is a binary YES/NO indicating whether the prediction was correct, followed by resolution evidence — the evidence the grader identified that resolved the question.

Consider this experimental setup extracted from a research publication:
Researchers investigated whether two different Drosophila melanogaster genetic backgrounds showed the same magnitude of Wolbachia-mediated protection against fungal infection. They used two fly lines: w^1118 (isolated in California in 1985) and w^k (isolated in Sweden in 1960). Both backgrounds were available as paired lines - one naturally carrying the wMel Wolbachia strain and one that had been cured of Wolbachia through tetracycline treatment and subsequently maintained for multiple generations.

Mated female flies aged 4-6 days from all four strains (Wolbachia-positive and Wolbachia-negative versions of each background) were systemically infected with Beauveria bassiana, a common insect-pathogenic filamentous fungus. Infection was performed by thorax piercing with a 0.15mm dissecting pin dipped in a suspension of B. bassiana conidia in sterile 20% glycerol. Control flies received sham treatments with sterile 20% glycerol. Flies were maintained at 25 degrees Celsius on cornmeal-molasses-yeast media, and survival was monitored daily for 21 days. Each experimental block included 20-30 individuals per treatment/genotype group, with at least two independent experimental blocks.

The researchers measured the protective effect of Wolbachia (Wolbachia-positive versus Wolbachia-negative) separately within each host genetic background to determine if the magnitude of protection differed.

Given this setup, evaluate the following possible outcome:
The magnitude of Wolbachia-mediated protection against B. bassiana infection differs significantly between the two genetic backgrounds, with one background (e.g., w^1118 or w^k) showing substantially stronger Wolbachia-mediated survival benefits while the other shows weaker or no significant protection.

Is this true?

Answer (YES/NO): NO